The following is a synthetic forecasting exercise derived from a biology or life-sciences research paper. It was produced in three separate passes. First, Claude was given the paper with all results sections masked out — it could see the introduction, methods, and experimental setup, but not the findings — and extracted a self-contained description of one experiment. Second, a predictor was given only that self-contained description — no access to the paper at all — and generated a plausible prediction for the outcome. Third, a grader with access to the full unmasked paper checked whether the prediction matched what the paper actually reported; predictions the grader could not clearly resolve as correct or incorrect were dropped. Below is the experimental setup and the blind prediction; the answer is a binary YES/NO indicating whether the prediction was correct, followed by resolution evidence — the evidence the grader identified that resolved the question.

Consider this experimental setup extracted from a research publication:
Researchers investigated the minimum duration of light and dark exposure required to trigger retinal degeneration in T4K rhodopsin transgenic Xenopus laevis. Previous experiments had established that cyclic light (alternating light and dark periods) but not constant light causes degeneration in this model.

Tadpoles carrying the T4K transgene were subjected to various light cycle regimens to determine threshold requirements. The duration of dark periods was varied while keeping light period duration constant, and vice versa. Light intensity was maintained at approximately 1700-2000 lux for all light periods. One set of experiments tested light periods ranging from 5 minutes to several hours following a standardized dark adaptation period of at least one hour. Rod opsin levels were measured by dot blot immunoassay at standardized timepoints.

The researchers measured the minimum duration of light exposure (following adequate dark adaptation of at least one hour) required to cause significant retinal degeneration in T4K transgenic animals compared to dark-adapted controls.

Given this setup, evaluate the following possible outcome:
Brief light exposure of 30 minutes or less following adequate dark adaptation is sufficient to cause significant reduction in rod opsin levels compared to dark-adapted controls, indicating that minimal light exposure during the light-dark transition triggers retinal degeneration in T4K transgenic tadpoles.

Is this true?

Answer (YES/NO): NO